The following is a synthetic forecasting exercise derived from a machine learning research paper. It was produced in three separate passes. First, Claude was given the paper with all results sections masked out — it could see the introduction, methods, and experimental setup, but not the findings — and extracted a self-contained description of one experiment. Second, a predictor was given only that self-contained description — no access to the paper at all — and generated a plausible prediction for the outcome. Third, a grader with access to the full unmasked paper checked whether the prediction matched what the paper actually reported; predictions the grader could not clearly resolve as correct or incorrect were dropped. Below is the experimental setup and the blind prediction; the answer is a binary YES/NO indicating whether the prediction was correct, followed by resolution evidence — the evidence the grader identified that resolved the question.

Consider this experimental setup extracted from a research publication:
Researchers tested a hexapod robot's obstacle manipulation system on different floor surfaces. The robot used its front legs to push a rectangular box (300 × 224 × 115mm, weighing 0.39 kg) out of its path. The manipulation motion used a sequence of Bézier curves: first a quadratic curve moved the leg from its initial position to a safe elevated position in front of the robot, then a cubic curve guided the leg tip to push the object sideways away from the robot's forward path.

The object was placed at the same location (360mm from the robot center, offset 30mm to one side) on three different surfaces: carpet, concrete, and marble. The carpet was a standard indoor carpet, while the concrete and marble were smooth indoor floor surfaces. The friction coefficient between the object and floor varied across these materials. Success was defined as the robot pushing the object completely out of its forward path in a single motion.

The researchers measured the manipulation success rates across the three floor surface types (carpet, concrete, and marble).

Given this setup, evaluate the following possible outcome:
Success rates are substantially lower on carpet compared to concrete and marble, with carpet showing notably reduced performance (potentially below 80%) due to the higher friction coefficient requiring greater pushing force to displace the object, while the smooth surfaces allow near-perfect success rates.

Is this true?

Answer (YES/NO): NO